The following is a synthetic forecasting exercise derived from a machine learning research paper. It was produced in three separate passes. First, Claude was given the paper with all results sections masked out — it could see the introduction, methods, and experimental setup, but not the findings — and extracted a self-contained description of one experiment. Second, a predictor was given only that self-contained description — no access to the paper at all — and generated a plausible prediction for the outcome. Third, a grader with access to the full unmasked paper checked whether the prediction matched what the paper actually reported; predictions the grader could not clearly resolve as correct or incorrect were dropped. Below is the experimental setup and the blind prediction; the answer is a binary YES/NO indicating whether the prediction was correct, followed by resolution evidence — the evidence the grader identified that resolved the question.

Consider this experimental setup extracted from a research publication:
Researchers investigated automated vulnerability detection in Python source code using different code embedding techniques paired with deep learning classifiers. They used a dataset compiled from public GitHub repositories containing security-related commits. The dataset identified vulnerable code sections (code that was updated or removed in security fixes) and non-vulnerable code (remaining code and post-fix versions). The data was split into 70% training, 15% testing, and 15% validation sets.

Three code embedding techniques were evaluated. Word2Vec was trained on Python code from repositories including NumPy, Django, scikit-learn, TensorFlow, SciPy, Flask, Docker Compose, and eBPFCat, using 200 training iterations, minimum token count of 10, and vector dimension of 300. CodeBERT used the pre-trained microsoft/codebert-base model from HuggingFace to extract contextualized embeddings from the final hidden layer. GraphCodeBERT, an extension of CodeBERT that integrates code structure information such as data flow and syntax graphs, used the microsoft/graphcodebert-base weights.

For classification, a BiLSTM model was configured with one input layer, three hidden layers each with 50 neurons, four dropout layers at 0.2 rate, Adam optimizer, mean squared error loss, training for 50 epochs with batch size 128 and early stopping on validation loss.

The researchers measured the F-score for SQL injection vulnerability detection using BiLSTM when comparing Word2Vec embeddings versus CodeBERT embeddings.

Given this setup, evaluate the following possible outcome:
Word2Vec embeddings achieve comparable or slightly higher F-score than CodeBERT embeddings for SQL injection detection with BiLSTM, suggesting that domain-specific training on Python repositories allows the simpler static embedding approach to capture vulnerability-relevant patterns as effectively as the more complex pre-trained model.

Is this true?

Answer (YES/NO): NO